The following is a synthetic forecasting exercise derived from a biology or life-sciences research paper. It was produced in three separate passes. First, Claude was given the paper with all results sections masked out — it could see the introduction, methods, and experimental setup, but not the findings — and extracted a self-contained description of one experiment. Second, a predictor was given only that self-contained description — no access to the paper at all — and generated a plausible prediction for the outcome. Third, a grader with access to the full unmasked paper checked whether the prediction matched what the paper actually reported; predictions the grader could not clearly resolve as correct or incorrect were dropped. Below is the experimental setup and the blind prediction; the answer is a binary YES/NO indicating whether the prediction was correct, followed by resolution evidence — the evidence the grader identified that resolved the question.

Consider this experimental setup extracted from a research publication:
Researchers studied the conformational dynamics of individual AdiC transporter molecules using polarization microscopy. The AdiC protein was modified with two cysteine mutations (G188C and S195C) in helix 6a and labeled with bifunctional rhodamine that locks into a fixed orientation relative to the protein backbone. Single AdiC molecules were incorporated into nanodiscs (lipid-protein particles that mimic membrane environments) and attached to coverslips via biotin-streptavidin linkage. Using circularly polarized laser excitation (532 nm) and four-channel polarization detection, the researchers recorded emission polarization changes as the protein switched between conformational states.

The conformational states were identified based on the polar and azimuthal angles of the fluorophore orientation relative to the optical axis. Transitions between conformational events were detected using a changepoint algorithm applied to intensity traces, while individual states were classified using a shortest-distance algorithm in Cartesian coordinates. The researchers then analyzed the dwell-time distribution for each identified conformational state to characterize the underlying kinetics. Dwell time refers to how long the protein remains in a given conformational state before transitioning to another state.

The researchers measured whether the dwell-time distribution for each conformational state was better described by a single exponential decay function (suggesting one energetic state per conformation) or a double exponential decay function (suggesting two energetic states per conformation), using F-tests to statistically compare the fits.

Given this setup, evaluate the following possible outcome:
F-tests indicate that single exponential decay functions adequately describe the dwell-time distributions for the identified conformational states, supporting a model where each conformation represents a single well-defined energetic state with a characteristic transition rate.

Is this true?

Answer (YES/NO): NO